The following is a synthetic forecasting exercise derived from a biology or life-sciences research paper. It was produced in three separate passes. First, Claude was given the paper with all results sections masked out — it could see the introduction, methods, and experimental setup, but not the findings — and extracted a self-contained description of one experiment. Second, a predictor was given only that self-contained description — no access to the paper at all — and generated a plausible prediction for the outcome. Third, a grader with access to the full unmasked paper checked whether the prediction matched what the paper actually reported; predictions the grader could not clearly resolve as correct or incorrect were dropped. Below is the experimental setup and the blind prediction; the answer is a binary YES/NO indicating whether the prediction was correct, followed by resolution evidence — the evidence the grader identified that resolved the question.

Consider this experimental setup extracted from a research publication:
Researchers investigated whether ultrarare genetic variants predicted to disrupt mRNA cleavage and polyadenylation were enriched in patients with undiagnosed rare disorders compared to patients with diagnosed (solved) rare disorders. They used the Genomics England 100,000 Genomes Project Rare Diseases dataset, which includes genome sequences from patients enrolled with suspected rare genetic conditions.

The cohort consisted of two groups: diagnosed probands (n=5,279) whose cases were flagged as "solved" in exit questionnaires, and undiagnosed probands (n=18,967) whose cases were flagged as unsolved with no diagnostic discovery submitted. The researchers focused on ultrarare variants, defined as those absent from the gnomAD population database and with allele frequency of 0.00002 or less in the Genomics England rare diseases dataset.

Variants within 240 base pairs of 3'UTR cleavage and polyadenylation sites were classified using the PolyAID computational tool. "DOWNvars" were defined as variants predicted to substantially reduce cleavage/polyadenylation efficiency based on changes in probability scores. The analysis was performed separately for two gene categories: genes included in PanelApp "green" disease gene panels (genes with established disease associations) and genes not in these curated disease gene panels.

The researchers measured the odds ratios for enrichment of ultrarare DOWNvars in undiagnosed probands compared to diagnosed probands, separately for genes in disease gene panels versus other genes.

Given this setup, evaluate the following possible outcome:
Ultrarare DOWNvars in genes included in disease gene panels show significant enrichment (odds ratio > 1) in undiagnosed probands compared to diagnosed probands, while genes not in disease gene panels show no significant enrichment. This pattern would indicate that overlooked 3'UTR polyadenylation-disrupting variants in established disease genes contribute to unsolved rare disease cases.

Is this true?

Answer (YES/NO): YES